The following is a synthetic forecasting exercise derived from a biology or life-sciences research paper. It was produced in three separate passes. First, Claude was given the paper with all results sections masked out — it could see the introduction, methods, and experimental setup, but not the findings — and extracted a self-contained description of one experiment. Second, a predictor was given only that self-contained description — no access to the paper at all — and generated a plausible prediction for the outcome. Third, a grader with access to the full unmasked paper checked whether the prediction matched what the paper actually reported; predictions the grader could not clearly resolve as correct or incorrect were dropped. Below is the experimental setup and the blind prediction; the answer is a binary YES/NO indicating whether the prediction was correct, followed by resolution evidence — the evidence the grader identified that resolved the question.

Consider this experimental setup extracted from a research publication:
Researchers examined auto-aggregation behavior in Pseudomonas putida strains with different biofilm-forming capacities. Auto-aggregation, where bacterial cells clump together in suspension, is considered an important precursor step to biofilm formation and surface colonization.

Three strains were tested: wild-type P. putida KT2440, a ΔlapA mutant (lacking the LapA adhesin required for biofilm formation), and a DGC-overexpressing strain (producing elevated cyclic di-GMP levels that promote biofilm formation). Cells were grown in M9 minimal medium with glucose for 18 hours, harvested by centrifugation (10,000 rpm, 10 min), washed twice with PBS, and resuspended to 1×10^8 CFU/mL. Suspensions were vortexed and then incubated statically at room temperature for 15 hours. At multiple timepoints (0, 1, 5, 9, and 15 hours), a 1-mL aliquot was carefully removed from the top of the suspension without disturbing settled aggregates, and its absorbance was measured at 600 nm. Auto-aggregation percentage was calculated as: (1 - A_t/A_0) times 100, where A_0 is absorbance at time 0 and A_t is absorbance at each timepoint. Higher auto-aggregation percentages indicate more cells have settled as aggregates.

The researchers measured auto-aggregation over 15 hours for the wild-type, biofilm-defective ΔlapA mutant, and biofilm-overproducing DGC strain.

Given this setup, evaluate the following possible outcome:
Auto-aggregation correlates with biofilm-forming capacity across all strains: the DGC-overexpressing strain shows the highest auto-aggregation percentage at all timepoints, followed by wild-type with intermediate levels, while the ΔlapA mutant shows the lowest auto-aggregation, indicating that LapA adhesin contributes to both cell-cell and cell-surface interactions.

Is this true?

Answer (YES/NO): YES